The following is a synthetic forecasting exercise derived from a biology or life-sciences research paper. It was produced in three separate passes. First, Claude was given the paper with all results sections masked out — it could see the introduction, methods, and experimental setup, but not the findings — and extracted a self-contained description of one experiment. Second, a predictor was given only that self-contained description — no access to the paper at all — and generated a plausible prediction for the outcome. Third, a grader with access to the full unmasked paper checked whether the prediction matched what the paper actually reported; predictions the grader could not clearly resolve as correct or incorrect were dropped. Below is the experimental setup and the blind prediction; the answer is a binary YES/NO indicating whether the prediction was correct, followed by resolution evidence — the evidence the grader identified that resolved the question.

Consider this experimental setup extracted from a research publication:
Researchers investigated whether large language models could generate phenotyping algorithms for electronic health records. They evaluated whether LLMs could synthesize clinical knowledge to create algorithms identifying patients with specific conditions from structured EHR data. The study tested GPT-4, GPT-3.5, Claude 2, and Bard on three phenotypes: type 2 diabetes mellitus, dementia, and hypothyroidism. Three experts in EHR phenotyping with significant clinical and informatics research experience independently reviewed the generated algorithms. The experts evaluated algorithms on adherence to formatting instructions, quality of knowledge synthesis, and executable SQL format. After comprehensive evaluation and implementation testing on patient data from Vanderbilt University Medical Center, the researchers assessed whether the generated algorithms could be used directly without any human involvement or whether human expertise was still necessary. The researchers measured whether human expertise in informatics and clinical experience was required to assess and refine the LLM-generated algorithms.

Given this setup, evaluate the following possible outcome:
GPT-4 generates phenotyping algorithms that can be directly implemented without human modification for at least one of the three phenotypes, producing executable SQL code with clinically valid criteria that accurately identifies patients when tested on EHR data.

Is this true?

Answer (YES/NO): NO